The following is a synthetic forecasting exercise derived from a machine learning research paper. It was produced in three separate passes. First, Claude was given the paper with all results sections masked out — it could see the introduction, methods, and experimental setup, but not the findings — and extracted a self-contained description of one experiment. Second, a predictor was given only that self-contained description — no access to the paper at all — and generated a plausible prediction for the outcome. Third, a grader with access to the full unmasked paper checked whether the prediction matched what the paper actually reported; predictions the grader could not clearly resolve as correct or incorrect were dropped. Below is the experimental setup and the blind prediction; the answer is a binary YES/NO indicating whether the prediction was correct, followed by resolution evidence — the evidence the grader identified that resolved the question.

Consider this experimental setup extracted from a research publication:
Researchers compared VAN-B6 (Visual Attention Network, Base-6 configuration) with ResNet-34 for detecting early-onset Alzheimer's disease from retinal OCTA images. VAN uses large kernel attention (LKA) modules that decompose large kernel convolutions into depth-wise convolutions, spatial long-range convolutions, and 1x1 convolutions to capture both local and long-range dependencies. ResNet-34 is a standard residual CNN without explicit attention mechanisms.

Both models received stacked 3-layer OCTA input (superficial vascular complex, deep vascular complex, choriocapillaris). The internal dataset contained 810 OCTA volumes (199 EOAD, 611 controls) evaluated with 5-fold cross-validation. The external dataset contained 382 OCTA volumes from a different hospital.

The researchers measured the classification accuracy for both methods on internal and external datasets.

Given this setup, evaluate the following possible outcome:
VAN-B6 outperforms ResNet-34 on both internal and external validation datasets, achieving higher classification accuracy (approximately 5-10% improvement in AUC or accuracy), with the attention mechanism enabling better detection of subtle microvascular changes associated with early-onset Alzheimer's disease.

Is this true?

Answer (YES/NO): NO